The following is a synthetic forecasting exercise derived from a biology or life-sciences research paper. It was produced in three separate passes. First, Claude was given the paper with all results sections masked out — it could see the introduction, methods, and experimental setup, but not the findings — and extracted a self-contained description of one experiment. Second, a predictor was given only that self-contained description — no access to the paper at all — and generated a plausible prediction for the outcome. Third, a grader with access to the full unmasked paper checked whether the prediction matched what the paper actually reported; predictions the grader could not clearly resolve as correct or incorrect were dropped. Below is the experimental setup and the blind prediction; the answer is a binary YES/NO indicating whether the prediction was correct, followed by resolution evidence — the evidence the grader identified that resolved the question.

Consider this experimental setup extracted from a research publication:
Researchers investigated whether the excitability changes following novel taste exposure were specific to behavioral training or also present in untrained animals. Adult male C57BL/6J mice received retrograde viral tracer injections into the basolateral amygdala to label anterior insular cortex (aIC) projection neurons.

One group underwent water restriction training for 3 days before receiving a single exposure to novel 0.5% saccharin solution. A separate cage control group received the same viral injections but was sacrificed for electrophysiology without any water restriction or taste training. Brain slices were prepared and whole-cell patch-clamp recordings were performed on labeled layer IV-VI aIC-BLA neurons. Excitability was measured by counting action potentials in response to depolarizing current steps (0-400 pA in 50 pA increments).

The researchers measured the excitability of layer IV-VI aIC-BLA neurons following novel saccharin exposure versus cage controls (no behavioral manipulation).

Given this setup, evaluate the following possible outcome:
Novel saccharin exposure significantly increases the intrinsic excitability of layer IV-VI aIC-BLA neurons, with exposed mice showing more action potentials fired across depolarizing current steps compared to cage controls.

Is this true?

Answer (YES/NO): YES